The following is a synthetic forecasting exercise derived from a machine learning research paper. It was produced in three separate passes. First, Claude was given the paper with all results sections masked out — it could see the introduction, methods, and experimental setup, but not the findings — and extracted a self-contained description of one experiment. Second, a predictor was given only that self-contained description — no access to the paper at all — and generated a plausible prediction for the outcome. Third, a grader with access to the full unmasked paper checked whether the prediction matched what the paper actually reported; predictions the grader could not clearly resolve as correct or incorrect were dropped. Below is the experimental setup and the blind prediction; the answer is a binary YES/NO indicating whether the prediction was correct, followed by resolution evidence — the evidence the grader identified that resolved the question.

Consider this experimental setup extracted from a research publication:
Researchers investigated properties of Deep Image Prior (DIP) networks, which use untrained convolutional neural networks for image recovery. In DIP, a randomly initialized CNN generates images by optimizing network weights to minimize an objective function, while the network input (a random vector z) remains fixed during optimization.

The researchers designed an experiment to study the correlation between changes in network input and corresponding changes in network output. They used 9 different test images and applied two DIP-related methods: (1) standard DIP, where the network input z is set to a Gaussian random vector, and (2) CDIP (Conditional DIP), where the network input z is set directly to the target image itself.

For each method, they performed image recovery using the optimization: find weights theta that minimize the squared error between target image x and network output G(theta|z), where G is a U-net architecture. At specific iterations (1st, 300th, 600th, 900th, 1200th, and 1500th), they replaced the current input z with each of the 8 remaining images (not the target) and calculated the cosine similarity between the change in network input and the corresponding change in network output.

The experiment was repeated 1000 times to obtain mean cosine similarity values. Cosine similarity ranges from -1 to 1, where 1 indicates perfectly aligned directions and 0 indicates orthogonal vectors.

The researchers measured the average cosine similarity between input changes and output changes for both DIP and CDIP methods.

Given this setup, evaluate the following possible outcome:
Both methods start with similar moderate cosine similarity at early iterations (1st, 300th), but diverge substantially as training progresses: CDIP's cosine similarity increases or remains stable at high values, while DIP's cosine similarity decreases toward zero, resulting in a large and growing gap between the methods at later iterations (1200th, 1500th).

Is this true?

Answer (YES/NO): NO